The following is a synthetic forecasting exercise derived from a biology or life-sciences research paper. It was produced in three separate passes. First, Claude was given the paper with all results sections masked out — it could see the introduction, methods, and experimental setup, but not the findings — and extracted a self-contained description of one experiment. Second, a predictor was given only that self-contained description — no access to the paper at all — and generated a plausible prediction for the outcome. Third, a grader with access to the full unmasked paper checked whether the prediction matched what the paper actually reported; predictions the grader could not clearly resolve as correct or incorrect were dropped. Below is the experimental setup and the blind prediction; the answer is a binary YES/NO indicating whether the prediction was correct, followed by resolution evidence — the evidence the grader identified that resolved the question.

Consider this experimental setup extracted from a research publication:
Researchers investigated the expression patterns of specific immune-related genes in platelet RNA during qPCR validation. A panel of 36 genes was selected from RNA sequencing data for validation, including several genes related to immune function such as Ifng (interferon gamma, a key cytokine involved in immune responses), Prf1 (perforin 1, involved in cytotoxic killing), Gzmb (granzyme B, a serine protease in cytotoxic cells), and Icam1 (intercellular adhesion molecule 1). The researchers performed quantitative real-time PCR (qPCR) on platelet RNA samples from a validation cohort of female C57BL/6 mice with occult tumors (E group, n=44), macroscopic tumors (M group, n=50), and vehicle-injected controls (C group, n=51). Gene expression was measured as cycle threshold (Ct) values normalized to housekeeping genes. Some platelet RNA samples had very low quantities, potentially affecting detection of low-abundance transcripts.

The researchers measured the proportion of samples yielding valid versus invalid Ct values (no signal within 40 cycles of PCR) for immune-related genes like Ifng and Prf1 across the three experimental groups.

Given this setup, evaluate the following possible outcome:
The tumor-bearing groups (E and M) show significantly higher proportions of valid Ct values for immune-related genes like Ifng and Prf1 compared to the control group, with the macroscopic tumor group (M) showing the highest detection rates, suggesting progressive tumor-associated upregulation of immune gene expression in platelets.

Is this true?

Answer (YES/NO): NO